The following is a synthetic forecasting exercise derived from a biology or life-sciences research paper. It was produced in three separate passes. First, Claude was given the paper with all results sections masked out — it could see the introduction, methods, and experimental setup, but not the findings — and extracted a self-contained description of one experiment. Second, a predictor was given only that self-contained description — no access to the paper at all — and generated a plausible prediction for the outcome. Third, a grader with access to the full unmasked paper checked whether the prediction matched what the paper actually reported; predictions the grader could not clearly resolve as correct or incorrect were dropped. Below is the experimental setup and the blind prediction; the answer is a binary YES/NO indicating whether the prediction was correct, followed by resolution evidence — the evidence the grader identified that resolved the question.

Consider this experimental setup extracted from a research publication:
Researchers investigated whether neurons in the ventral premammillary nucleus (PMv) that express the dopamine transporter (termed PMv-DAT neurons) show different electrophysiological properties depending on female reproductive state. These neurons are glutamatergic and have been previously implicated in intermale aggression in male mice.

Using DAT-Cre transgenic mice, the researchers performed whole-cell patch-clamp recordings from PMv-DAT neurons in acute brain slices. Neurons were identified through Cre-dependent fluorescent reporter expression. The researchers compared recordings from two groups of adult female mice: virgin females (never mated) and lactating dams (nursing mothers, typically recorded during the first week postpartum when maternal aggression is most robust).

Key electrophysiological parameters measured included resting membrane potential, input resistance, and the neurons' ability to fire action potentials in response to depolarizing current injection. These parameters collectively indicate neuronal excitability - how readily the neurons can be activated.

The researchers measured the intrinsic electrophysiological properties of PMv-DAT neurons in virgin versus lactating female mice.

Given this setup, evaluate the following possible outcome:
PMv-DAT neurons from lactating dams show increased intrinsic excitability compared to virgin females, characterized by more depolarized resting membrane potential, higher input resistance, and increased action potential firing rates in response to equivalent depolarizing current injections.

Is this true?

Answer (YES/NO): NO